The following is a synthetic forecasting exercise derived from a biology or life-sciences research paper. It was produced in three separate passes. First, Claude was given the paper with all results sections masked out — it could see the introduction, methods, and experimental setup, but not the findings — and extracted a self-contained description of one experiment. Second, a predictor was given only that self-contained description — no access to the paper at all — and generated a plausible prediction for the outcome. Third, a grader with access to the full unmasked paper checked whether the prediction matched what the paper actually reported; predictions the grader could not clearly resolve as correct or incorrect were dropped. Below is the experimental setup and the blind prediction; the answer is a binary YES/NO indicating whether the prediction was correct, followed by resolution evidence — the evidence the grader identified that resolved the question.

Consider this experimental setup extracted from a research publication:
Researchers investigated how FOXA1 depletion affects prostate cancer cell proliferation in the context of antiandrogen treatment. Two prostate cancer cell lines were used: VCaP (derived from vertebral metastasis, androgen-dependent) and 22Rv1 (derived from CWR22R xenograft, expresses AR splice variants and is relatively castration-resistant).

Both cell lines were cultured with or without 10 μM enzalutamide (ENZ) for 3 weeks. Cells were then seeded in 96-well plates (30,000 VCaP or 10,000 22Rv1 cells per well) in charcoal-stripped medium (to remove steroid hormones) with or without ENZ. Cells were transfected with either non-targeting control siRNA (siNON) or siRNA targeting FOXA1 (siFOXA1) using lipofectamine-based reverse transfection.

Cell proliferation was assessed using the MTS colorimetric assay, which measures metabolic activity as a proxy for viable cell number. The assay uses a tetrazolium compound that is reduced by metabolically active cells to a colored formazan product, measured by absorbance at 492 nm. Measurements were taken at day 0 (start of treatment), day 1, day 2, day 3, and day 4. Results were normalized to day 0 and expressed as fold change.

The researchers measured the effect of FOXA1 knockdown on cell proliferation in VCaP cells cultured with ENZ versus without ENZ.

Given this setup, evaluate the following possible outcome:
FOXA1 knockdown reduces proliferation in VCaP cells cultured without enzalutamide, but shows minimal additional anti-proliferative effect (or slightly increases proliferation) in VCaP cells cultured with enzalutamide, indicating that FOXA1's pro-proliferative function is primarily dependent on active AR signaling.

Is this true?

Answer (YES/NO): NO